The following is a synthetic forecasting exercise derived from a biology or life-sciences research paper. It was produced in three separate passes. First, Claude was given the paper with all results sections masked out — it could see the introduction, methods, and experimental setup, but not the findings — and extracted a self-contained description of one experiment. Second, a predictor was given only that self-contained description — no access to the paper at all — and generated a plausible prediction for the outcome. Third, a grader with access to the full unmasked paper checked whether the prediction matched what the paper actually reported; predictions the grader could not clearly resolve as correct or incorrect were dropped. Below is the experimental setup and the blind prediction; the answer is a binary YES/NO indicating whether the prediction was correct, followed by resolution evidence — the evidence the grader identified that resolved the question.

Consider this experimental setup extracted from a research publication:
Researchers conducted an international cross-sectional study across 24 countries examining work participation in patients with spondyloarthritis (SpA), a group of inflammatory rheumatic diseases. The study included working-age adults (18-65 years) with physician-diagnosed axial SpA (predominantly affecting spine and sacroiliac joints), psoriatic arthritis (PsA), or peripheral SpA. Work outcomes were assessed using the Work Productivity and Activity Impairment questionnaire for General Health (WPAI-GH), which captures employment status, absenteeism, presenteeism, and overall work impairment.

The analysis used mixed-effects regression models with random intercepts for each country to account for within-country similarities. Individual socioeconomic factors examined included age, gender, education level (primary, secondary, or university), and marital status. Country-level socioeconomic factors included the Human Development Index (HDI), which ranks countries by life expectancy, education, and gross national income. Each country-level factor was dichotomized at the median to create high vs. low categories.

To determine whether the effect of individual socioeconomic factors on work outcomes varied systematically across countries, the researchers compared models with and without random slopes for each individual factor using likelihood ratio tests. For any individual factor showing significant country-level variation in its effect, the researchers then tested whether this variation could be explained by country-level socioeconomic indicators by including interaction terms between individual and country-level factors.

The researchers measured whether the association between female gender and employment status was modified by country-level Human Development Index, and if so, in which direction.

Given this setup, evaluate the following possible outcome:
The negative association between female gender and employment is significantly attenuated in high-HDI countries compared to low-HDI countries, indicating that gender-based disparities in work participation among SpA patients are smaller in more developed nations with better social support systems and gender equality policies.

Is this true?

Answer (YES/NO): YES